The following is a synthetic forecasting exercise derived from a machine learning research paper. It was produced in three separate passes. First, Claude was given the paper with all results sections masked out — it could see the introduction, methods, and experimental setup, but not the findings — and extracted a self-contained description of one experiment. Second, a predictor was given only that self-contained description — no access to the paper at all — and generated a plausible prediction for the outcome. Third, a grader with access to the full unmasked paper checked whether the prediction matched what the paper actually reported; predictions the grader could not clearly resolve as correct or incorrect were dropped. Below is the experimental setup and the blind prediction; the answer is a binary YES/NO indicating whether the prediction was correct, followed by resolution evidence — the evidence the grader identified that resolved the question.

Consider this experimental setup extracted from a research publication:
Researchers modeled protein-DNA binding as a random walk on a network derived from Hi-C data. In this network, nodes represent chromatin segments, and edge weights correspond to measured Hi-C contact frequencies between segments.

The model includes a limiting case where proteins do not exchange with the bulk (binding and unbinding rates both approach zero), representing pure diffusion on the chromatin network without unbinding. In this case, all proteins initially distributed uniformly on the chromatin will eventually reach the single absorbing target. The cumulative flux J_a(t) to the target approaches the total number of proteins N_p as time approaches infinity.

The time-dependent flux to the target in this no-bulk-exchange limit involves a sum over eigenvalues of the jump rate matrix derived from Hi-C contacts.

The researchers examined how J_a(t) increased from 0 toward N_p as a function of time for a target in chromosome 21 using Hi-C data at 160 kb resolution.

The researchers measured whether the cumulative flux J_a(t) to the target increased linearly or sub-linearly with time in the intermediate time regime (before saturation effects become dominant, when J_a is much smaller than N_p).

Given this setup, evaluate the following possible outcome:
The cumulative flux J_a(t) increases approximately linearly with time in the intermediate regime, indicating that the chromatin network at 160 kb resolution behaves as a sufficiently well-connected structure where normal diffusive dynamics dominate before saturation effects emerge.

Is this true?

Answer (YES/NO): YES